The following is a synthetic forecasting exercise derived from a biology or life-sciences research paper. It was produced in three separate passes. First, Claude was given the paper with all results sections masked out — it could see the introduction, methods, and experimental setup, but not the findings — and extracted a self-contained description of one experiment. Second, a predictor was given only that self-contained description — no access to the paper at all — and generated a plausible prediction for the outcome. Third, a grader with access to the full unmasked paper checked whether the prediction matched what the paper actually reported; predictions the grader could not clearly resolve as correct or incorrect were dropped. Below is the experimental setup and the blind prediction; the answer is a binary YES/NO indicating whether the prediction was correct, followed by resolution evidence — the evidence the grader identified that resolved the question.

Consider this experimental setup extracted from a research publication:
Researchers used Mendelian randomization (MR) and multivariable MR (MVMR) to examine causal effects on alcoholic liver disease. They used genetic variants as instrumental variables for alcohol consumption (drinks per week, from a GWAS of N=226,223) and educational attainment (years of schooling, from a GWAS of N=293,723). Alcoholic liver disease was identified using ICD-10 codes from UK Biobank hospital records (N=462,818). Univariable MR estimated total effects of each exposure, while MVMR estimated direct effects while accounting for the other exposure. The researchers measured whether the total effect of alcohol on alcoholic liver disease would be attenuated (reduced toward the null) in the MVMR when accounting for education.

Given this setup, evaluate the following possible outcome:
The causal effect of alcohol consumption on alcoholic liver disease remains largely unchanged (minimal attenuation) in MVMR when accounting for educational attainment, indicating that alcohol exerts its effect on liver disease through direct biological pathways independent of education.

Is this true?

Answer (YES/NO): YES